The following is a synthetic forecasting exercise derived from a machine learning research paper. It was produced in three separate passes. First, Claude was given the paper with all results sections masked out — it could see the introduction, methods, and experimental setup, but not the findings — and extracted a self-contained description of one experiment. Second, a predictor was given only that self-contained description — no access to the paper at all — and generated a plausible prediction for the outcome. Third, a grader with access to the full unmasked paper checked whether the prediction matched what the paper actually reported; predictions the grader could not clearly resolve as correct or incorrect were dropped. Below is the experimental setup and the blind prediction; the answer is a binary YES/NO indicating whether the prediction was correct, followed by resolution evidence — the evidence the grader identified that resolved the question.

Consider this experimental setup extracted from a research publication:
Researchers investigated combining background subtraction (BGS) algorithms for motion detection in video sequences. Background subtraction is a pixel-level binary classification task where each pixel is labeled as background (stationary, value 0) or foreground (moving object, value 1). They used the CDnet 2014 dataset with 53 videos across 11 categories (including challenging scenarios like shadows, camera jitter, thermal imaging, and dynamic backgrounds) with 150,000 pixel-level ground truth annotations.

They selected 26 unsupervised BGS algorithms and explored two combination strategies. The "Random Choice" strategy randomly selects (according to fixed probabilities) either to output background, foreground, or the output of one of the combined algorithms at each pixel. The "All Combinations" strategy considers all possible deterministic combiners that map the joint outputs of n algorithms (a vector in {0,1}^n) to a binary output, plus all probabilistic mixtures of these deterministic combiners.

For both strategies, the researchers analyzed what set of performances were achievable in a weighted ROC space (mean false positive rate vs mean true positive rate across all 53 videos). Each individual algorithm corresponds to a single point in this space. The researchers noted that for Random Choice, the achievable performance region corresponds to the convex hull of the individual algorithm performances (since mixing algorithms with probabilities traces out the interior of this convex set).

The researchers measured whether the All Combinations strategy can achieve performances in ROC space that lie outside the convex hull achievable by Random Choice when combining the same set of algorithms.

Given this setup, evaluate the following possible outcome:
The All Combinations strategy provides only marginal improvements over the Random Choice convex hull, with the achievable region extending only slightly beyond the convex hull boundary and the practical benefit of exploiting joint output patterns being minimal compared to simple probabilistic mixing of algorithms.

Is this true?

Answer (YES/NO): NO